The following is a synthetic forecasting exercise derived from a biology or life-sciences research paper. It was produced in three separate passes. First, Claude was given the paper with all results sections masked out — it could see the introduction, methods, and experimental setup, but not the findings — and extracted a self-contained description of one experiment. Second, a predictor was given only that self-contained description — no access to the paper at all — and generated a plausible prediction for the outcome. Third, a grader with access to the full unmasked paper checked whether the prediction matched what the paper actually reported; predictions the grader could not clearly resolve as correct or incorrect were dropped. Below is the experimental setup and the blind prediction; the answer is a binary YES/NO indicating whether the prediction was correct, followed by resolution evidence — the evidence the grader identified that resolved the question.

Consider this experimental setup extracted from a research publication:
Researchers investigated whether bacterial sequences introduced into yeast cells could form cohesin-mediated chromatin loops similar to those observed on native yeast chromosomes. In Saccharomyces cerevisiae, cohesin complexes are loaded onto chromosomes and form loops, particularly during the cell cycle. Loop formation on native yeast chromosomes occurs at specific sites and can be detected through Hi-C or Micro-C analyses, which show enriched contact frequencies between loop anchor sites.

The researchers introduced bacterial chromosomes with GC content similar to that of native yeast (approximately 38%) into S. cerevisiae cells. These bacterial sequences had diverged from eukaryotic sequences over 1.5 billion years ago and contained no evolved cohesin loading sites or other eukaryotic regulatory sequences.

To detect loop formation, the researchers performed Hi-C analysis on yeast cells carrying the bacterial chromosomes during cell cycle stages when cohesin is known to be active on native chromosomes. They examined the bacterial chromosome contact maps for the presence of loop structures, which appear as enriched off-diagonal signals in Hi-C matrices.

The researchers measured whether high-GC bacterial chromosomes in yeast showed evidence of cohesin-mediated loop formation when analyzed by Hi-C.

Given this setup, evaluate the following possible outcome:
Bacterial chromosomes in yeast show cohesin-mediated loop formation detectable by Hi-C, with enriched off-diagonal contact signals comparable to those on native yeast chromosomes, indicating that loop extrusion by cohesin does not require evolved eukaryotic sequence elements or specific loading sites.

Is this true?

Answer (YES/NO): YES